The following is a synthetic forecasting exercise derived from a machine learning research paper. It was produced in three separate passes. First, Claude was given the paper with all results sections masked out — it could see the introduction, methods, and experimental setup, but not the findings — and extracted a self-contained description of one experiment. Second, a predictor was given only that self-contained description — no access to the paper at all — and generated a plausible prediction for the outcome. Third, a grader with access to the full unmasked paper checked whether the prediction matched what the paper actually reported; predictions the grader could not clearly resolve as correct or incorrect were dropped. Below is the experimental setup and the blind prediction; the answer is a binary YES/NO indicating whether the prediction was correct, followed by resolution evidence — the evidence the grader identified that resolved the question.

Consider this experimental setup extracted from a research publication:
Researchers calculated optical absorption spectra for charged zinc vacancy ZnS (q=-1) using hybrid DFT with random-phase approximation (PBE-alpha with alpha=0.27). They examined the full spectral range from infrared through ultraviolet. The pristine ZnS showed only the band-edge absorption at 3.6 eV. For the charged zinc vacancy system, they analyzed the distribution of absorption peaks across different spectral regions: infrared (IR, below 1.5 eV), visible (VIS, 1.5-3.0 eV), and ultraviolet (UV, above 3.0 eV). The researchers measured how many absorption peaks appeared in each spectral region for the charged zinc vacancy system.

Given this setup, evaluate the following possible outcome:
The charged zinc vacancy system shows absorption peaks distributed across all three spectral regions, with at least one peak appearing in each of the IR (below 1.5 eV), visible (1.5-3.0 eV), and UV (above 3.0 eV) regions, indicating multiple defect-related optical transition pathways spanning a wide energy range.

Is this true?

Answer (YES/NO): YES